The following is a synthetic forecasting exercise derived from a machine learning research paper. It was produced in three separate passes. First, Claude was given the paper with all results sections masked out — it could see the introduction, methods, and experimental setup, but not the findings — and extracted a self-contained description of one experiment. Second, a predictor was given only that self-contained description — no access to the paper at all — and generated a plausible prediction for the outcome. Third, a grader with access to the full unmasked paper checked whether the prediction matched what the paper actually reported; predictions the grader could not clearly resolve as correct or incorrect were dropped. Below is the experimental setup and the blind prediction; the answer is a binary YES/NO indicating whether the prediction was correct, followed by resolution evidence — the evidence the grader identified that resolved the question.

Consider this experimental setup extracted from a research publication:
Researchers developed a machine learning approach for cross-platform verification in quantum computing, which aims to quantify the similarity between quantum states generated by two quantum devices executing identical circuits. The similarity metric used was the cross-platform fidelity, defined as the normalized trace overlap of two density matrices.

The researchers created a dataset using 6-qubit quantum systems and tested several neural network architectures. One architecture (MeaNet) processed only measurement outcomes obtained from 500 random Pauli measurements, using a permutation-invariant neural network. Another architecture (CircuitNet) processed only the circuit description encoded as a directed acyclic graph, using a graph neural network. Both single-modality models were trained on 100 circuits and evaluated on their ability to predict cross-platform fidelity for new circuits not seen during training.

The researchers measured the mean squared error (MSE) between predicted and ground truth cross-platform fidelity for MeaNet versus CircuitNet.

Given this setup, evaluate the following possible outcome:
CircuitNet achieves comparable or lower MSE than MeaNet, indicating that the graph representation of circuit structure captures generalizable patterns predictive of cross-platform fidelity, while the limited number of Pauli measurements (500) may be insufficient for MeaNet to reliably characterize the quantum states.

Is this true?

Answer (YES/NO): YES